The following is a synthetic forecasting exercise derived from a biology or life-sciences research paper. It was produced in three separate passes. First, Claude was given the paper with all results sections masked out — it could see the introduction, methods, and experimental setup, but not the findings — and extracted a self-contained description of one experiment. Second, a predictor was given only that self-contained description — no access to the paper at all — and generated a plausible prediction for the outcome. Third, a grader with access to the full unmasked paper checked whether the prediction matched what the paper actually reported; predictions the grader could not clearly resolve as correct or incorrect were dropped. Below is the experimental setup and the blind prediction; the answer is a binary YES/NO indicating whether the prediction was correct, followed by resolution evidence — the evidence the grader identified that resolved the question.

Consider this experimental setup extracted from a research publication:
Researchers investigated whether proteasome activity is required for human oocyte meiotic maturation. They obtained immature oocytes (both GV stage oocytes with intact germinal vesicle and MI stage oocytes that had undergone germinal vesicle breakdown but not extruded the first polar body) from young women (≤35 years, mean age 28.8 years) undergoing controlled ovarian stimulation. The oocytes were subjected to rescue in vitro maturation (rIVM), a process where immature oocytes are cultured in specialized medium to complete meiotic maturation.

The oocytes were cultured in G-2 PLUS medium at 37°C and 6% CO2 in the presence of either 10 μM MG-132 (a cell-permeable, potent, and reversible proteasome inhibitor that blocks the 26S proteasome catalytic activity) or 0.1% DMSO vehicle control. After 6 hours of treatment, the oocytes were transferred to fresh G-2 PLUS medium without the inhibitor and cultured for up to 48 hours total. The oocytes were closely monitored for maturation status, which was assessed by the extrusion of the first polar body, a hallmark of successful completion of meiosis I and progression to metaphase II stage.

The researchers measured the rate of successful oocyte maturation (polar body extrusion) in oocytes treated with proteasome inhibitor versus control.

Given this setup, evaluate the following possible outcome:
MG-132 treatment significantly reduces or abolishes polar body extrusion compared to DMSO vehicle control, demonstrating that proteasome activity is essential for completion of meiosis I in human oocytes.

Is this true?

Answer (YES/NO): NO